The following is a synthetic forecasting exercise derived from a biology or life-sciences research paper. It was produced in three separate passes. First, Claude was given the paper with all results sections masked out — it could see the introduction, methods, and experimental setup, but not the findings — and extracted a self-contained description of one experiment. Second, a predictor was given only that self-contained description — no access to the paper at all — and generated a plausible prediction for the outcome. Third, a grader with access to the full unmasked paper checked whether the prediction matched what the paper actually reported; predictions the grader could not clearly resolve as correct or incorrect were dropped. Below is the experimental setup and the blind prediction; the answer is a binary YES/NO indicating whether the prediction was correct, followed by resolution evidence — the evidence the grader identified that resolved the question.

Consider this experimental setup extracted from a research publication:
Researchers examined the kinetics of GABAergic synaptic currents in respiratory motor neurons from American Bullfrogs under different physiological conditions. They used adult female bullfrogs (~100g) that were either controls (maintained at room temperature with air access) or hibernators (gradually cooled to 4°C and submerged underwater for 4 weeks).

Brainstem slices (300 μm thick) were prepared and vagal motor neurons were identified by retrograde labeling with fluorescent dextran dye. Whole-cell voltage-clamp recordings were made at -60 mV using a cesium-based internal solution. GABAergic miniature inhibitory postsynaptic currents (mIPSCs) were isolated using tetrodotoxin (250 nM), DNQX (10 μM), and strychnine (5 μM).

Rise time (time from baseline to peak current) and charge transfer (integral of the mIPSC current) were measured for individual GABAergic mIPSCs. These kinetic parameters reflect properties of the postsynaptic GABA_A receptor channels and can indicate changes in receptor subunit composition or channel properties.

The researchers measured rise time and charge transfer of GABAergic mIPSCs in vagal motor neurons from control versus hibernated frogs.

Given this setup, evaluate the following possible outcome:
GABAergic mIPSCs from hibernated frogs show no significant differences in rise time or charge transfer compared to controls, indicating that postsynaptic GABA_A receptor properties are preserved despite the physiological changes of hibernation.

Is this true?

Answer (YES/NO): YES